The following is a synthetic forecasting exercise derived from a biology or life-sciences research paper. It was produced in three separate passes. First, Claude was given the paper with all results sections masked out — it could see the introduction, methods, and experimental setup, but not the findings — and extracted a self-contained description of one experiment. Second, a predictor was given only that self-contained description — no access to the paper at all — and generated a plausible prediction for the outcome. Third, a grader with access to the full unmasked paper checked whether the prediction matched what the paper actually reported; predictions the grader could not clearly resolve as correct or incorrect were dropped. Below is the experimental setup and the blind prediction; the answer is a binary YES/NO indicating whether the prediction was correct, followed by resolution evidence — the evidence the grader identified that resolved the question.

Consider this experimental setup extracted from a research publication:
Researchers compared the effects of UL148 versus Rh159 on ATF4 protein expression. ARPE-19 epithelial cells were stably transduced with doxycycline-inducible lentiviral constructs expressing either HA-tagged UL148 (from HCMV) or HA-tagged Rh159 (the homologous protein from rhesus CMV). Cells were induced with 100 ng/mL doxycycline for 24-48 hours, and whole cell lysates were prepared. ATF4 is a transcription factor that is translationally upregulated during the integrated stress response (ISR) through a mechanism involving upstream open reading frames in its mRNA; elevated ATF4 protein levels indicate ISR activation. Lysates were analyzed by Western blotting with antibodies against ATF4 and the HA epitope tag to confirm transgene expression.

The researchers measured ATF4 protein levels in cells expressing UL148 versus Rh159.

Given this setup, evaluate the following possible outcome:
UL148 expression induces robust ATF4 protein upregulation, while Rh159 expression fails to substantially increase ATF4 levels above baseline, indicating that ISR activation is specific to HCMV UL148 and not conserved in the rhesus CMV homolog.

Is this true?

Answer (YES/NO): YES